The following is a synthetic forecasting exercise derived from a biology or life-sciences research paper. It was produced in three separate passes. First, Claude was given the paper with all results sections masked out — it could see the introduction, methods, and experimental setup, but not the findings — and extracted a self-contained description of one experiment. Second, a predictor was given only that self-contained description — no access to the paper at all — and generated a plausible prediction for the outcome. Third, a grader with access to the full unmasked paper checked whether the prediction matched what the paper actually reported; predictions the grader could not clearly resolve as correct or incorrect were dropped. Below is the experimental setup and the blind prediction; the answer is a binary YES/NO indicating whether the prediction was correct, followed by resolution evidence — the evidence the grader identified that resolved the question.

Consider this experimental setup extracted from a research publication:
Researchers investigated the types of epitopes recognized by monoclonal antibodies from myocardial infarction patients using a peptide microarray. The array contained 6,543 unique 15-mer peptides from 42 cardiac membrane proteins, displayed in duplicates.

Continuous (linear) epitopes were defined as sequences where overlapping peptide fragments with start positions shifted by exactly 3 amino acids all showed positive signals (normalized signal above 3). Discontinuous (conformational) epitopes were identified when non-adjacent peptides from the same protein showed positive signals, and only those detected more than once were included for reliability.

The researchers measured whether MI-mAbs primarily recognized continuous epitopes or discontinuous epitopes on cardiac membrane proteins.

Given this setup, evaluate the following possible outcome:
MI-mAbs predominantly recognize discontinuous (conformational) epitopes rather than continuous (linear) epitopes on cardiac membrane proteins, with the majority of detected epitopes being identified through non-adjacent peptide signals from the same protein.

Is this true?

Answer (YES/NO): NO